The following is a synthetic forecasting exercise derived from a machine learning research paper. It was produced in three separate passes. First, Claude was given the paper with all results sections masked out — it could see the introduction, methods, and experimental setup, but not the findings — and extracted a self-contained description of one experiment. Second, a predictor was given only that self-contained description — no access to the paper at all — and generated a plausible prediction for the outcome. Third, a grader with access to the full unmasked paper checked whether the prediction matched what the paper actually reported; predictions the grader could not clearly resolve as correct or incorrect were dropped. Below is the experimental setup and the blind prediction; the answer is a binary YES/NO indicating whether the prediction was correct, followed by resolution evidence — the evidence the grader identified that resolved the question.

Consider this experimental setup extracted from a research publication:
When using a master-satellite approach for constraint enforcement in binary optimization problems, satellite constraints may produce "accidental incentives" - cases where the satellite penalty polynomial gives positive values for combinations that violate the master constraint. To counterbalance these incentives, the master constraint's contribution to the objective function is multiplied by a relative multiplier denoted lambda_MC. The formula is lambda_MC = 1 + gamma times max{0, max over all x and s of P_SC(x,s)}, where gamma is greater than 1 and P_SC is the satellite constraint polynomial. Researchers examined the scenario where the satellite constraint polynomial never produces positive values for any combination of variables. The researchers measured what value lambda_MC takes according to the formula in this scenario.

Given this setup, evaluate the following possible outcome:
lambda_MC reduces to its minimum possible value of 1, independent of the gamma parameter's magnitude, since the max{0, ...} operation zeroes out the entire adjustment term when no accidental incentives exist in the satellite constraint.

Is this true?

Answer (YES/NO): YES